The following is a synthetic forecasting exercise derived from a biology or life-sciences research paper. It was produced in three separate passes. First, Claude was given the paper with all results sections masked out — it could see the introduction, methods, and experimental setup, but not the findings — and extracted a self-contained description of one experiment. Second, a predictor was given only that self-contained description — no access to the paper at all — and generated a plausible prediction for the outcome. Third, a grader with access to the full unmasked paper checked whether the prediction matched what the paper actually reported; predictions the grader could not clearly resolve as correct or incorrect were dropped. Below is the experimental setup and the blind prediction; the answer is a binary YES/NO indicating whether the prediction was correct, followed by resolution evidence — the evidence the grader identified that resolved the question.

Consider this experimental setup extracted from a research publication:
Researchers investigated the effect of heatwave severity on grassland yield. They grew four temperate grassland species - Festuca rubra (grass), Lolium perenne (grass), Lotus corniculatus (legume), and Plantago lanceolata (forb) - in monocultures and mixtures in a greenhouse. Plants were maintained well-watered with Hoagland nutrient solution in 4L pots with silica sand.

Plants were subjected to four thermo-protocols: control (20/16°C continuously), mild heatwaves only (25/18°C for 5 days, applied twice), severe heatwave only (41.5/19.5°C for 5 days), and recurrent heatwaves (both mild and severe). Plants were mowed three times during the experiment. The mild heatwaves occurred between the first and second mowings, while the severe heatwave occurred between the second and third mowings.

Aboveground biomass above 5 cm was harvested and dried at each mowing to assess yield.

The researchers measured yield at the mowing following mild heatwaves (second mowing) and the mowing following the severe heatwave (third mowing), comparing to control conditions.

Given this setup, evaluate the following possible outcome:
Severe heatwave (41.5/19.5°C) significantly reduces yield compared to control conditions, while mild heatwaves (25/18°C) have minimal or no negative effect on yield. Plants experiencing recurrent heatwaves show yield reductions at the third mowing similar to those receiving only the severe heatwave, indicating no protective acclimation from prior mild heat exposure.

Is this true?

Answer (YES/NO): NO